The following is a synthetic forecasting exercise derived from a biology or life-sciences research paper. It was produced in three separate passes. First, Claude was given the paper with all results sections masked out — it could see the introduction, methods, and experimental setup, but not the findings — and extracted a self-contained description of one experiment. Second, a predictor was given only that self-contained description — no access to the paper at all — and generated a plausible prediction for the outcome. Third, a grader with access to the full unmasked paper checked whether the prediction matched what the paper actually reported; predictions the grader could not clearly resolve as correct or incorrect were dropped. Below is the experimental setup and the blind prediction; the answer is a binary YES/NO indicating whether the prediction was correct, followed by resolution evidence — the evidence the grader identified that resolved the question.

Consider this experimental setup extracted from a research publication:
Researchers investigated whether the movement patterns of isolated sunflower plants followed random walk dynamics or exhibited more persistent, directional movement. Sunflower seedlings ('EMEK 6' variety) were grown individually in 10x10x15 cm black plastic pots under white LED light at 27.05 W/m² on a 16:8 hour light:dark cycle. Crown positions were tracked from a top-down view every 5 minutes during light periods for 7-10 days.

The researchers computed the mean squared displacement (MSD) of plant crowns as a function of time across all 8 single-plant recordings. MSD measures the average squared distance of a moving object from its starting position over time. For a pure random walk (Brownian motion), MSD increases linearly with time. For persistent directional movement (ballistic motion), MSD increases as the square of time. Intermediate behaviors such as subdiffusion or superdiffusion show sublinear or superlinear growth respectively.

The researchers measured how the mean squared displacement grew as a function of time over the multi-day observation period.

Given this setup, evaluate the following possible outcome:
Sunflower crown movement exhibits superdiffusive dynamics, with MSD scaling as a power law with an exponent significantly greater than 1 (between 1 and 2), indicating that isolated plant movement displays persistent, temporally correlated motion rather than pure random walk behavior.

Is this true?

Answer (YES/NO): NO